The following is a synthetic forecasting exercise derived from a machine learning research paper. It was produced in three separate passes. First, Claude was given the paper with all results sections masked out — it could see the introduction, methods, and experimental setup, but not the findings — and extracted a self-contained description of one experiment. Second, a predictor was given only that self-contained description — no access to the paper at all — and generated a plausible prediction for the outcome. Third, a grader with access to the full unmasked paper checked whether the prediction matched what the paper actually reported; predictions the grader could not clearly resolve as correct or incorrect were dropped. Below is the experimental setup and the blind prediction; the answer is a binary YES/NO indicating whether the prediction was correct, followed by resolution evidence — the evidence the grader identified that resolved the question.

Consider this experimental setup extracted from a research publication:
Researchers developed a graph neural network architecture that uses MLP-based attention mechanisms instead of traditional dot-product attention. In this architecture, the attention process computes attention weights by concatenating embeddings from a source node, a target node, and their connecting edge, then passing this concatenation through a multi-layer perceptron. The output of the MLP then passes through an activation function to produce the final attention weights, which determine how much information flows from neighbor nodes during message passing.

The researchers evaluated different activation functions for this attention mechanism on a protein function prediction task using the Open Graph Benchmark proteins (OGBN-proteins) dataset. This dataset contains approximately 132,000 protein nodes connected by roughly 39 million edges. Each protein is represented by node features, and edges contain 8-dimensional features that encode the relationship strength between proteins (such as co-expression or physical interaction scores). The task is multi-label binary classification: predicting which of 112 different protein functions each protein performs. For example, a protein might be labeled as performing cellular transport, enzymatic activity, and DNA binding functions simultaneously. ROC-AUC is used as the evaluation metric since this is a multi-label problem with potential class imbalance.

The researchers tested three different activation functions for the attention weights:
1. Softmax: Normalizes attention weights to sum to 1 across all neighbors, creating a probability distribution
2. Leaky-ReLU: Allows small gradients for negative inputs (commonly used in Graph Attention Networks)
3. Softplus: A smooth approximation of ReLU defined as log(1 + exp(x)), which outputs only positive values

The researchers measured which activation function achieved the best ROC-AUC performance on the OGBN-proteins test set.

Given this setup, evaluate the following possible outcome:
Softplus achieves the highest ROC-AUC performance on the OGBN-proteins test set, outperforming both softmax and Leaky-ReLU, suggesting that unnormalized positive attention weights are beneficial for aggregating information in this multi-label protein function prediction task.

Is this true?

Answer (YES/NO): NO